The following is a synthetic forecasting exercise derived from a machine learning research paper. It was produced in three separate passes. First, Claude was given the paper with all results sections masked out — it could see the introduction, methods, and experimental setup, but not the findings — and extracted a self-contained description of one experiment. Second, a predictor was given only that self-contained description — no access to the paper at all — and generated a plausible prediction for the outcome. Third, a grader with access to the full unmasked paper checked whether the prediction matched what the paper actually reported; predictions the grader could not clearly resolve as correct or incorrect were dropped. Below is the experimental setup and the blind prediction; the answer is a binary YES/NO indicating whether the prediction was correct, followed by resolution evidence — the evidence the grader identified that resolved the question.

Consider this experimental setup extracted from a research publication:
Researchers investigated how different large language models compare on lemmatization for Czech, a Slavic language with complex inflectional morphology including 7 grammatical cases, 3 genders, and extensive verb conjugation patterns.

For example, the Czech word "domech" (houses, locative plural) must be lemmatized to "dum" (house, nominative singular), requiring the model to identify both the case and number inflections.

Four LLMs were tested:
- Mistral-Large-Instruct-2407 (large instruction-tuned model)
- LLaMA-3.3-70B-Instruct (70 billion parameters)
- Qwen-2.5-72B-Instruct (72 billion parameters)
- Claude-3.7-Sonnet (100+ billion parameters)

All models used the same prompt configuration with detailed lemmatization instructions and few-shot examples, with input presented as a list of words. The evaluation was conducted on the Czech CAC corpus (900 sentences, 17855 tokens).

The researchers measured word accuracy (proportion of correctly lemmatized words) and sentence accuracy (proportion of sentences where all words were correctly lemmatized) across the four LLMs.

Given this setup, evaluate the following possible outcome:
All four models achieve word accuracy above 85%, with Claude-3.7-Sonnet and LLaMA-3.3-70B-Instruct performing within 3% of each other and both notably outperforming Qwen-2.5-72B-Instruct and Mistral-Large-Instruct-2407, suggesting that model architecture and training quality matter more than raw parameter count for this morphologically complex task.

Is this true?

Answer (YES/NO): NO